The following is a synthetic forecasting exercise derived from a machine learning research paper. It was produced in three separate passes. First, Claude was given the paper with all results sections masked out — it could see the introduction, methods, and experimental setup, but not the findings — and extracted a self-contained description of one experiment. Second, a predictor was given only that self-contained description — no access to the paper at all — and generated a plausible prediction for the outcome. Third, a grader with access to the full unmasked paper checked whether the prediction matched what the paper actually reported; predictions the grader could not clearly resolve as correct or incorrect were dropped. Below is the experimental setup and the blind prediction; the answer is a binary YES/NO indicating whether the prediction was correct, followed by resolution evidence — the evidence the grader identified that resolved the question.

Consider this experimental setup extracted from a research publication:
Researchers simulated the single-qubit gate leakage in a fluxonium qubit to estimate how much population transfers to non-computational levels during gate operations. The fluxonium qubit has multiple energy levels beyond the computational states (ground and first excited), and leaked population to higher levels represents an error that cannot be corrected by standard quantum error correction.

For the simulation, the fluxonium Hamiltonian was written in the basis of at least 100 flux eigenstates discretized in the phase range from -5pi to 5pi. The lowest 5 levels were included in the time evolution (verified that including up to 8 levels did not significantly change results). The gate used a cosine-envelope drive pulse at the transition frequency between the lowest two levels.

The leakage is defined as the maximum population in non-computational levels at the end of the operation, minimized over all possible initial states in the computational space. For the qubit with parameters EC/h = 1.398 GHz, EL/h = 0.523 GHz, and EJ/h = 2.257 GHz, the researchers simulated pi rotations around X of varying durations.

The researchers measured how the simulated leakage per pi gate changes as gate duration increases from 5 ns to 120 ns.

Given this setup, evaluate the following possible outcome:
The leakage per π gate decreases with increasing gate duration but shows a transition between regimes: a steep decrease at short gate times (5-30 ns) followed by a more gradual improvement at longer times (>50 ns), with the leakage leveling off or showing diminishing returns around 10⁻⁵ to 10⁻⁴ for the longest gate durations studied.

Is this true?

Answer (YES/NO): NO